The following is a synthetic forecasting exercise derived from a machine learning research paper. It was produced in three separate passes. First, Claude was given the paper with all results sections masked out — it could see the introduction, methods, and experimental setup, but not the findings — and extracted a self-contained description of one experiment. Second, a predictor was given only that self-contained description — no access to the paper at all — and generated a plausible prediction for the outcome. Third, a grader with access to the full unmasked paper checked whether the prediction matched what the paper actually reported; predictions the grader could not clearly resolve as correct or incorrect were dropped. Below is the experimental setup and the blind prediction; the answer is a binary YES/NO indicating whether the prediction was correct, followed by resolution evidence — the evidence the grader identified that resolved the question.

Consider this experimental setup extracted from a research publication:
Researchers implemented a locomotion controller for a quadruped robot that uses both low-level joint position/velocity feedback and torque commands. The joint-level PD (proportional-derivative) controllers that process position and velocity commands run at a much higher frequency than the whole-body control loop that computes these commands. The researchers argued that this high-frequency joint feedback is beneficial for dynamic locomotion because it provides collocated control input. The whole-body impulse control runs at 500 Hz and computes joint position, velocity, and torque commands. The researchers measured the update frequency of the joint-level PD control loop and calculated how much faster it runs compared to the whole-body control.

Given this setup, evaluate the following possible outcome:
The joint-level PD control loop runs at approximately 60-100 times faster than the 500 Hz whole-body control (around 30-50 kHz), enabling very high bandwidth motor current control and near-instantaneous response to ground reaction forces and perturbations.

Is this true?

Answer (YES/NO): YES